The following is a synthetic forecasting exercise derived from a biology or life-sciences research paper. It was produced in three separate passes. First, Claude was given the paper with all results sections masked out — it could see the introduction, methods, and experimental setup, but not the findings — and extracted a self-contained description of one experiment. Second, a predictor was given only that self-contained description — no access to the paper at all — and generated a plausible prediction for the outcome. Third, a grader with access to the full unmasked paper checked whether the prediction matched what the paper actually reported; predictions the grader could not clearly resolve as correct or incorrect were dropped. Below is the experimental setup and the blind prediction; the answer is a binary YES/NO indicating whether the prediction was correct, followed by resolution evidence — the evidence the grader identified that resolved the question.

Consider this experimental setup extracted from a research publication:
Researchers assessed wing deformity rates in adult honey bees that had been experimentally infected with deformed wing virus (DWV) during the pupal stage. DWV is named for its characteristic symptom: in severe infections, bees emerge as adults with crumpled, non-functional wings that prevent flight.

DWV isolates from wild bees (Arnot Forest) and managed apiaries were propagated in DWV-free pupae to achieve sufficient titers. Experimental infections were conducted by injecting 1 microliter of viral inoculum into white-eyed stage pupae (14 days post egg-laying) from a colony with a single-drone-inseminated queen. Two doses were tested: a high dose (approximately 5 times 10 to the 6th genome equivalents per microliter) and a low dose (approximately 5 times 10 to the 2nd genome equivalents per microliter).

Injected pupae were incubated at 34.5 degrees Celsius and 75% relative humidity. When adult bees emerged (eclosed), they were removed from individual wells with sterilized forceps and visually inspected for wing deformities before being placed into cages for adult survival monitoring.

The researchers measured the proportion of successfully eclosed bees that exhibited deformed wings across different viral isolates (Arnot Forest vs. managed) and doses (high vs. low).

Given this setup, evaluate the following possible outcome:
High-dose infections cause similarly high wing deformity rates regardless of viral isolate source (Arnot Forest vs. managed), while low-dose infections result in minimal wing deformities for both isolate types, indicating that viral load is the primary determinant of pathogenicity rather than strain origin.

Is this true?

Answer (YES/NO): NO